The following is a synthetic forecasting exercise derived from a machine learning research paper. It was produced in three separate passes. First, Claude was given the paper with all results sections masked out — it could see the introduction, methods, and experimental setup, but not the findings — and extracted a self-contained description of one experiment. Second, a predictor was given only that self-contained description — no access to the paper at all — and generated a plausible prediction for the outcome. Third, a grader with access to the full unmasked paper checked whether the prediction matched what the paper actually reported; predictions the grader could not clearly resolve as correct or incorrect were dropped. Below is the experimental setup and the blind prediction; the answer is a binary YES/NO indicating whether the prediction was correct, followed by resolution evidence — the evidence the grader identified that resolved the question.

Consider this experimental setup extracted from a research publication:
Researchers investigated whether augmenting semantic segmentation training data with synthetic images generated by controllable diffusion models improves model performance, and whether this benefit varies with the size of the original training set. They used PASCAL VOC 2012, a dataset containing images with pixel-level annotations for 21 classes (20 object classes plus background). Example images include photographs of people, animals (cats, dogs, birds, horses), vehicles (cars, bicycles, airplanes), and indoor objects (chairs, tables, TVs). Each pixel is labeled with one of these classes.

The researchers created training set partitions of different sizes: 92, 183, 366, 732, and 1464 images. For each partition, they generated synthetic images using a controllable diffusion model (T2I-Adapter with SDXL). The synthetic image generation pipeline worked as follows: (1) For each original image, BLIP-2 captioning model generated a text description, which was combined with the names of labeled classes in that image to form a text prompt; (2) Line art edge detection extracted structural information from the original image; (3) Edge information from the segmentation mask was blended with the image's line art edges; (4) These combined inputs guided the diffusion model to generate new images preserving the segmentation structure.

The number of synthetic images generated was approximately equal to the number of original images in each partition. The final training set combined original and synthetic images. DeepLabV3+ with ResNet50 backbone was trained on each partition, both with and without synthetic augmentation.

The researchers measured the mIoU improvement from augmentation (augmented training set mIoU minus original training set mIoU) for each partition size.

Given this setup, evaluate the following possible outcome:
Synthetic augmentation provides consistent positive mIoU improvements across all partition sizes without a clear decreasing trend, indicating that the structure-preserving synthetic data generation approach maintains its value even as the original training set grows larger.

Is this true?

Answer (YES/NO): NO